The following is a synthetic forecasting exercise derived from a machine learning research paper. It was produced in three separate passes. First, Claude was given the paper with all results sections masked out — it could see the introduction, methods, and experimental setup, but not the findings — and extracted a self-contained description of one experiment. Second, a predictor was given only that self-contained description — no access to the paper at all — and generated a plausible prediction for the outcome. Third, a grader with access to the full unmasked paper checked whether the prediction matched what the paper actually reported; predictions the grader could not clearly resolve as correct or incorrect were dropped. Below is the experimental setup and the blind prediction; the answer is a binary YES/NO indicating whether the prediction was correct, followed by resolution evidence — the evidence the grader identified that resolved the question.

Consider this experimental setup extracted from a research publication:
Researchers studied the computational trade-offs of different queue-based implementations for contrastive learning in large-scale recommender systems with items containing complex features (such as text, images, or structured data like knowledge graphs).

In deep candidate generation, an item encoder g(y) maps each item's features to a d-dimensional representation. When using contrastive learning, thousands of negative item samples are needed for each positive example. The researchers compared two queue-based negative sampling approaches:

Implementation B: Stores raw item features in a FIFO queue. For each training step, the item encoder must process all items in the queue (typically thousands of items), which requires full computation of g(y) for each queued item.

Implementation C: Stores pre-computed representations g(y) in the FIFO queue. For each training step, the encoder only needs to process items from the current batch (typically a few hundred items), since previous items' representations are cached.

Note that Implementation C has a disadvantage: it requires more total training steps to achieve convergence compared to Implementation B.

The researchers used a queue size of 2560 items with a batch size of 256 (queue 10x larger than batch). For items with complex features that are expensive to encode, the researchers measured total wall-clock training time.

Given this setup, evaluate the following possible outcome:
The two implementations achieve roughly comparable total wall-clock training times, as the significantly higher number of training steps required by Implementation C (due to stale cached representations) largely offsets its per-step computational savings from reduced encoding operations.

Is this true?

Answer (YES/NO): NO